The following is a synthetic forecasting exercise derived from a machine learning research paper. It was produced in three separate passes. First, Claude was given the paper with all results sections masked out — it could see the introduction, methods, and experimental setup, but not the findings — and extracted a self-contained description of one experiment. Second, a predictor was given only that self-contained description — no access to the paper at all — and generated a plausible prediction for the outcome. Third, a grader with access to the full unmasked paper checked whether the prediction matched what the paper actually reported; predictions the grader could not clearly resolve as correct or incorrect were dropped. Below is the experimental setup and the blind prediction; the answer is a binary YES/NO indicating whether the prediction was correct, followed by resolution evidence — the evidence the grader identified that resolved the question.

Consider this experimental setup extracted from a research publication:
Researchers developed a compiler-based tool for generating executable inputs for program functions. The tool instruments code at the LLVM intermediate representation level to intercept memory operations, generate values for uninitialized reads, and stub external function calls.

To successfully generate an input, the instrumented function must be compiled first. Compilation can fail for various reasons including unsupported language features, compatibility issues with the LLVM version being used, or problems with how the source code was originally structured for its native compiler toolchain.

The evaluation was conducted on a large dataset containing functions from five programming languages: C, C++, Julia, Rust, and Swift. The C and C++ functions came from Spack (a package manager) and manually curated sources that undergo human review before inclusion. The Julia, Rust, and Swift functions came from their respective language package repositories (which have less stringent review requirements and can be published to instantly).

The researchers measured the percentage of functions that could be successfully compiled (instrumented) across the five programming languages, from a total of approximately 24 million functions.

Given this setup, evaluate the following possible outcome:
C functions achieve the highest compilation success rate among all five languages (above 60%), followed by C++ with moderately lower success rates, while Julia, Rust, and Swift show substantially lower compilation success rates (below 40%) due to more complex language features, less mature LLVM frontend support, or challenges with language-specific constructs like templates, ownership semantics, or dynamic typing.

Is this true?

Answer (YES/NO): NO